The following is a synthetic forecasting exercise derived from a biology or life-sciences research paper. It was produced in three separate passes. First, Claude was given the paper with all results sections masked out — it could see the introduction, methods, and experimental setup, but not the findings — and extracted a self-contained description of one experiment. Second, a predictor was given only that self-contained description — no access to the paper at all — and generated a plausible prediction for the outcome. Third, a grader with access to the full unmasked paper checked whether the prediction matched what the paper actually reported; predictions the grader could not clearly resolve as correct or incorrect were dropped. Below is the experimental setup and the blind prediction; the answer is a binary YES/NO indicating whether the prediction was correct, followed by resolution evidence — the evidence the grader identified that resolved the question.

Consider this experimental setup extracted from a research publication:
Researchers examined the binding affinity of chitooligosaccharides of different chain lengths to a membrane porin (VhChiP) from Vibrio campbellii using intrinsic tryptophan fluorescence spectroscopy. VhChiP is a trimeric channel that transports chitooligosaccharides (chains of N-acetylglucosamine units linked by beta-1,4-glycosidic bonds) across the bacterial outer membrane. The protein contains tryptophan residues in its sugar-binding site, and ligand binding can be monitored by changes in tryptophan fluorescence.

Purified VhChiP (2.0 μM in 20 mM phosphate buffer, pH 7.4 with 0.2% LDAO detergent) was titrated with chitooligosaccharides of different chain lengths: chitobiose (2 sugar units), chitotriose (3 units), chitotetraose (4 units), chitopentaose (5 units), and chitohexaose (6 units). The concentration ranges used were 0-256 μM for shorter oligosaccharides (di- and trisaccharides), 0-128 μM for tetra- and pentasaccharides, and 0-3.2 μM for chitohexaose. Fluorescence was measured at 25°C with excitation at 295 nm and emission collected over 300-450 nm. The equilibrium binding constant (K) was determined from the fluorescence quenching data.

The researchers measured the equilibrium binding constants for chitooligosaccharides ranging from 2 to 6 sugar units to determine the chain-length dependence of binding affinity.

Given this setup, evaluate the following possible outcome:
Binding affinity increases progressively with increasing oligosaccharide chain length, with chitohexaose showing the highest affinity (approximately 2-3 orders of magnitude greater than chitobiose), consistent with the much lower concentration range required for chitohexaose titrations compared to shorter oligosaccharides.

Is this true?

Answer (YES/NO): NO